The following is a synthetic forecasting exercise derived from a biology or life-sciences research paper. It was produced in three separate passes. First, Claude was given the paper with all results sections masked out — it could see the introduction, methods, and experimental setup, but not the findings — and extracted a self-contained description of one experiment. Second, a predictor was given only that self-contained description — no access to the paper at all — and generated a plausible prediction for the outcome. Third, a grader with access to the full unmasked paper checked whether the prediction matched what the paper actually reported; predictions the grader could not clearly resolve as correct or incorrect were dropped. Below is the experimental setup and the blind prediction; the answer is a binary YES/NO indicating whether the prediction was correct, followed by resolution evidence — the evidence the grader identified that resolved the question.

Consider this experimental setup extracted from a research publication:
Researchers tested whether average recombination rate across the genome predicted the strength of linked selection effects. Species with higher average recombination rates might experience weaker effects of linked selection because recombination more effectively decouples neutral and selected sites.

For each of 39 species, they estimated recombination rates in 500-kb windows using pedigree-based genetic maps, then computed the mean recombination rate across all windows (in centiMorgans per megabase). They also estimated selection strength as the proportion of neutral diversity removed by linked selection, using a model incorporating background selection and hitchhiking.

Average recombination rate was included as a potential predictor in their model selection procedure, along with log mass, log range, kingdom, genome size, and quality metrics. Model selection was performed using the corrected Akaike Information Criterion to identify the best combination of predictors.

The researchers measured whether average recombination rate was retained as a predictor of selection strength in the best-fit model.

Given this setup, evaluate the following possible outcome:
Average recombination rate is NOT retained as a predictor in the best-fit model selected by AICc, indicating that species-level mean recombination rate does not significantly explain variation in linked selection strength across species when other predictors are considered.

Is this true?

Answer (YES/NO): YES